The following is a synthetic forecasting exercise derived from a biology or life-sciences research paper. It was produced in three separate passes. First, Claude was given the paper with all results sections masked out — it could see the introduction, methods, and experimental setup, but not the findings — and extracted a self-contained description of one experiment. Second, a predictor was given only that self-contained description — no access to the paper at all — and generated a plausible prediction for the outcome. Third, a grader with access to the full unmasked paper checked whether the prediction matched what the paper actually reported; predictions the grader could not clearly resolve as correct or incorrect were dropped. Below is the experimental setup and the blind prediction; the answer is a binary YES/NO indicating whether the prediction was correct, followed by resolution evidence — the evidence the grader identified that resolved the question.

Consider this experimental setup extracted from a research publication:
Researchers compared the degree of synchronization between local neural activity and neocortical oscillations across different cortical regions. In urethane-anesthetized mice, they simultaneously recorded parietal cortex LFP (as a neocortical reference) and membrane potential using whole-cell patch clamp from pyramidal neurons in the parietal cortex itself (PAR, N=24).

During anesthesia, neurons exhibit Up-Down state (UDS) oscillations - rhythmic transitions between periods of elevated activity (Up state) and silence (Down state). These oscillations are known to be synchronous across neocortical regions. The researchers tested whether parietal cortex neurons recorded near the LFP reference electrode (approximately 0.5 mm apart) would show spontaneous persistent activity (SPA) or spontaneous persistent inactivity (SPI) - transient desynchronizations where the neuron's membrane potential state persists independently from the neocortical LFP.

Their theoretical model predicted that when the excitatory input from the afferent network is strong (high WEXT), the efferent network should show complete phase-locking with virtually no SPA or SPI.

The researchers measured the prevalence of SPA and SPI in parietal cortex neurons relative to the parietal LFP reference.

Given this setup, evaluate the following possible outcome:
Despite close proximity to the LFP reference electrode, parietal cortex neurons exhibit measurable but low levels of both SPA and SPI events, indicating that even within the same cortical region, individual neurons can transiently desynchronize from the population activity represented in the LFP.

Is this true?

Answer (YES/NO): NO